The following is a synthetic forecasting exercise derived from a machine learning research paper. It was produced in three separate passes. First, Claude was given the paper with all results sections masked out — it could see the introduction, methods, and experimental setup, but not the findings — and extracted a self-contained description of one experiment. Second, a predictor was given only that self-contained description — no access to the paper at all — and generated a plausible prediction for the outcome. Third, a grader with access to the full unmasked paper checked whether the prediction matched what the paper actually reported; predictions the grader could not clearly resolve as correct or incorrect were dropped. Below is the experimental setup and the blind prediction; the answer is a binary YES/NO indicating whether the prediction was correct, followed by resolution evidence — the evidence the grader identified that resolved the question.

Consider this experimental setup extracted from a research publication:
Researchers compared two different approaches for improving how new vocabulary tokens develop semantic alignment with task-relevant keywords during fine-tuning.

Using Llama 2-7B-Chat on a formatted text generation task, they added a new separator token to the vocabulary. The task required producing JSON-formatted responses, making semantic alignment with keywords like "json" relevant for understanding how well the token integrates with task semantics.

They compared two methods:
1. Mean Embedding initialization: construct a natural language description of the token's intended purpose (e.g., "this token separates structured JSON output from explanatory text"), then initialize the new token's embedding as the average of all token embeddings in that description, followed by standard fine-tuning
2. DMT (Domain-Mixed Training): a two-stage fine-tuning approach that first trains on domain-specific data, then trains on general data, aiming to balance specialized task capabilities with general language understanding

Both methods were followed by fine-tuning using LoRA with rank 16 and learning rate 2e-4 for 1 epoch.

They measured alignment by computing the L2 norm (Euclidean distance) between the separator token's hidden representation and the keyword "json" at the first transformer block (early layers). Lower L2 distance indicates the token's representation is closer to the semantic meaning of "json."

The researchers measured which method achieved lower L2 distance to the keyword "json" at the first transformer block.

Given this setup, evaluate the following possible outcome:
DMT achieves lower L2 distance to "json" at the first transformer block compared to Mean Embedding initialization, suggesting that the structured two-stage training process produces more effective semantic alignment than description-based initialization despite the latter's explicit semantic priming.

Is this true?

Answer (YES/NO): YES